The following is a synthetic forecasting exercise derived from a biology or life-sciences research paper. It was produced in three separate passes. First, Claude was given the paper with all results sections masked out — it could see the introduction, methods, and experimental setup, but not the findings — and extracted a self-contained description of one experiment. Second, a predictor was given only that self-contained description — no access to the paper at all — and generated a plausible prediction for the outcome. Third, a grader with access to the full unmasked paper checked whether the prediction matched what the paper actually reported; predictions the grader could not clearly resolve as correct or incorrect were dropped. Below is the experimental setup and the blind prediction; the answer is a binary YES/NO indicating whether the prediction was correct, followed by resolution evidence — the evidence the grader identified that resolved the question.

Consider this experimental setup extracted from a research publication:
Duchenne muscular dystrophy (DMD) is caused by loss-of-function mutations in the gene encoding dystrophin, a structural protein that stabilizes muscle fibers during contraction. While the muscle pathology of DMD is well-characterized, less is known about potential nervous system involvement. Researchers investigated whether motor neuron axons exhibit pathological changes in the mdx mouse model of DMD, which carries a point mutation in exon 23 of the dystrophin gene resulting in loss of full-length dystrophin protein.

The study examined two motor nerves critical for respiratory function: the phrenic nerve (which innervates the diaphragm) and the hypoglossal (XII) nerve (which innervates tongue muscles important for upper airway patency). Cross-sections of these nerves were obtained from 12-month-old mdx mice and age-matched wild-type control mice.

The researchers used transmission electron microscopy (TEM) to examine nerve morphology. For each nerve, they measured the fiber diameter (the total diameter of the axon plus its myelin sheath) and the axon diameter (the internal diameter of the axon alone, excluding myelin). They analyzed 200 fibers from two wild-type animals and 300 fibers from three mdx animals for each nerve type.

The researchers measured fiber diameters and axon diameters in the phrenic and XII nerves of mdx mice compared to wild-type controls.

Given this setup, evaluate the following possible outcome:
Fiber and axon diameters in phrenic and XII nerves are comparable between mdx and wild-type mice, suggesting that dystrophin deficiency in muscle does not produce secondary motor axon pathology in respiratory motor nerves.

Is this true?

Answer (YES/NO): NO